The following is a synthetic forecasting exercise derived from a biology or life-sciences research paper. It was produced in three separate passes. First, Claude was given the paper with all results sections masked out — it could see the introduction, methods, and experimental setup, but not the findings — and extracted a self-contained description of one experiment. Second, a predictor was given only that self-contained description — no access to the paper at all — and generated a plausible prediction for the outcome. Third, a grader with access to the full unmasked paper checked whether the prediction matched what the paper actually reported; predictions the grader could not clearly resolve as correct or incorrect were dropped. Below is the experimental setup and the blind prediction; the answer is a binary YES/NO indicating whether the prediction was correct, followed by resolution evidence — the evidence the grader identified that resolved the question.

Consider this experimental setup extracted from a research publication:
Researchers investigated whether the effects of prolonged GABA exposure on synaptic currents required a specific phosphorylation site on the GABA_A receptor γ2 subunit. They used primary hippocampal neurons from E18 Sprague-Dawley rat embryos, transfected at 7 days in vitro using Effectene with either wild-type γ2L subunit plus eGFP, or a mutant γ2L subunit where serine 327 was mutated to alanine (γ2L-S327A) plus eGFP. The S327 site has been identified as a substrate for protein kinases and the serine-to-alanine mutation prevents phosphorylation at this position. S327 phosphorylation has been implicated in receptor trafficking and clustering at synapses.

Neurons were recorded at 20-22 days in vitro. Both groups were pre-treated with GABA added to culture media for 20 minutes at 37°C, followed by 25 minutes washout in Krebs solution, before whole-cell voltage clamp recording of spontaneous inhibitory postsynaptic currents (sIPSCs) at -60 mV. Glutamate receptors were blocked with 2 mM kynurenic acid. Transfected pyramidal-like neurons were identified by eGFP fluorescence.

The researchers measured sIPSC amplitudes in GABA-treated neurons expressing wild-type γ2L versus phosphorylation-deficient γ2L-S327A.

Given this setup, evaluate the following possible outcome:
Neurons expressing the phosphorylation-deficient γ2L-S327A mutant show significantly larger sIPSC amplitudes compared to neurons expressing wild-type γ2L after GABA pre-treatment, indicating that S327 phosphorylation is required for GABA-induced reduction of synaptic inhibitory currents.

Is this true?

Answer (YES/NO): NO